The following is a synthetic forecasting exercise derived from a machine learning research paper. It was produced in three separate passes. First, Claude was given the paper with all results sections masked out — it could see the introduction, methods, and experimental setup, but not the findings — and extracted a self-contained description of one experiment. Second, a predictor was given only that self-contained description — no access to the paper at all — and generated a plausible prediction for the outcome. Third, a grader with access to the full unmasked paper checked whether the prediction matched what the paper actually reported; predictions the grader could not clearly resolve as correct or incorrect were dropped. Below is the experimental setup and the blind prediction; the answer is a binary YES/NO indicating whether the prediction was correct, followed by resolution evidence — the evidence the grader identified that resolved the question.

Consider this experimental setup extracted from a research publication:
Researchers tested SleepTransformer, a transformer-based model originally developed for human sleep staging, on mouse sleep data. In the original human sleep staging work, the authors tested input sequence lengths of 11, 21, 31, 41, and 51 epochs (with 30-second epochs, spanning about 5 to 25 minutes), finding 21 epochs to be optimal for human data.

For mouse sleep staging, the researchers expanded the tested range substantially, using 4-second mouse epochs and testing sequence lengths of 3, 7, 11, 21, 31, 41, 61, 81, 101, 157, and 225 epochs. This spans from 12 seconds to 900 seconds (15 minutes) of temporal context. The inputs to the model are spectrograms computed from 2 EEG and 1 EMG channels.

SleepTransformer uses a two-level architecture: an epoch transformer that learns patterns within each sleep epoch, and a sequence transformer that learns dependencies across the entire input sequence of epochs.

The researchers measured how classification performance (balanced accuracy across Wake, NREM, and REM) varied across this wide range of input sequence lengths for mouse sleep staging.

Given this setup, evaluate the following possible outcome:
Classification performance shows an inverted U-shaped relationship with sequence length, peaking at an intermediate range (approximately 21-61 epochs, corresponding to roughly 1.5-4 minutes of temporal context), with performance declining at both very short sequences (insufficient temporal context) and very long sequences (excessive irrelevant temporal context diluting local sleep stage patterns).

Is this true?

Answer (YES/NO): NO